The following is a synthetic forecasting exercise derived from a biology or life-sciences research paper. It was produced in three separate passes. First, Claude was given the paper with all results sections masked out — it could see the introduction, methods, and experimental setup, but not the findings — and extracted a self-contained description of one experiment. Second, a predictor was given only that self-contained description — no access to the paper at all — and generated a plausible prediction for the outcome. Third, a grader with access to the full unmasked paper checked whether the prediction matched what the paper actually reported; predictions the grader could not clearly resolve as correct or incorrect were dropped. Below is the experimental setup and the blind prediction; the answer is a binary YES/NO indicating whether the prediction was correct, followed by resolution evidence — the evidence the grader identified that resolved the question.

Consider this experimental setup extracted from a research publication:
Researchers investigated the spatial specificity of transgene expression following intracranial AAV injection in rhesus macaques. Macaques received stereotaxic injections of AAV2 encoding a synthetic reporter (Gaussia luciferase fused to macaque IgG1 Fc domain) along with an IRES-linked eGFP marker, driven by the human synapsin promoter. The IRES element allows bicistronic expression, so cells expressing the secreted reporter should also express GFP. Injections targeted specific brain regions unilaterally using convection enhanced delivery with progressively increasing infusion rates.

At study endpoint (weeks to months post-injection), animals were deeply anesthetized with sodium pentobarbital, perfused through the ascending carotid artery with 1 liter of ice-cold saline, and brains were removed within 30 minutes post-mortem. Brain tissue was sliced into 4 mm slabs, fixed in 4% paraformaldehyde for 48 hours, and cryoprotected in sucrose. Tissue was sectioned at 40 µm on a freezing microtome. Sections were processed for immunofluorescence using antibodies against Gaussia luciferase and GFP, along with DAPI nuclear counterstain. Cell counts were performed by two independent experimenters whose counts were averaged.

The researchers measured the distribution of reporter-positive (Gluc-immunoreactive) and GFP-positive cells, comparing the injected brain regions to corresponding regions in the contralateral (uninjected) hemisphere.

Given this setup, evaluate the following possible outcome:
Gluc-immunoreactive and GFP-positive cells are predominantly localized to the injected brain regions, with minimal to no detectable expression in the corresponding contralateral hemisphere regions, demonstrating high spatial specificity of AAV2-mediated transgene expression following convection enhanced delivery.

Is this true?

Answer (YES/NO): YES